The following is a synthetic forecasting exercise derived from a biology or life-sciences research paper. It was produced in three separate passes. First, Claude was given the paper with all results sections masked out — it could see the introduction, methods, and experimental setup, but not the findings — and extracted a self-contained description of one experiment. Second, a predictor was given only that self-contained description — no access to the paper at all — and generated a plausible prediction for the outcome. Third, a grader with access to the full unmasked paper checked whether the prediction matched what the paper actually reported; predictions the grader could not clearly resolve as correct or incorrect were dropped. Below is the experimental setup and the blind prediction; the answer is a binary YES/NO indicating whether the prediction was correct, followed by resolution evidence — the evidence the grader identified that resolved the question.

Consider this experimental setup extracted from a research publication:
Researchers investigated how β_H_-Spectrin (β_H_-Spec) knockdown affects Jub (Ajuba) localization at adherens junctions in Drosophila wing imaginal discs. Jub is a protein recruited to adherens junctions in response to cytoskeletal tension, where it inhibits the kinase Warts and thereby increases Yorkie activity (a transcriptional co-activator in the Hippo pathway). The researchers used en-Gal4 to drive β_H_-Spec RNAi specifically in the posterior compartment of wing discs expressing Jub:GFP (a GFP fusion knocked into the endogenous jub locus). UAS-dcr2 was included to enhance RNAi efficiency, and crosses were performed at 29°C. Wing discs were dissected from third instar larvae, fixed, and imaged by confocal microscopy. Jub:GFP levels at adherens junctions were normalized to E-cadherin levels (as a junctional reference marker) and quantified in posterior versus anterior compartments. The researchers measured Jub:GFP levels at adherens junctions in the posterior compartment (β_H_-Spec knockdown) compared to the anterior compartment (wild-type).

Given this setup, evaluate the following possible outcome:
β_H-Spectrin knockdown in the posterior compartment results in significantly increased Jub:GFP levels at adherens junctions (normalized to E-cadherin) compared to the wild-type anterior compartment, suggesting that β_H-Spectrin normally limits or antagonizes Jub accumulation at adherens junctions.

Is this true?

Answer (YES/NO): YES